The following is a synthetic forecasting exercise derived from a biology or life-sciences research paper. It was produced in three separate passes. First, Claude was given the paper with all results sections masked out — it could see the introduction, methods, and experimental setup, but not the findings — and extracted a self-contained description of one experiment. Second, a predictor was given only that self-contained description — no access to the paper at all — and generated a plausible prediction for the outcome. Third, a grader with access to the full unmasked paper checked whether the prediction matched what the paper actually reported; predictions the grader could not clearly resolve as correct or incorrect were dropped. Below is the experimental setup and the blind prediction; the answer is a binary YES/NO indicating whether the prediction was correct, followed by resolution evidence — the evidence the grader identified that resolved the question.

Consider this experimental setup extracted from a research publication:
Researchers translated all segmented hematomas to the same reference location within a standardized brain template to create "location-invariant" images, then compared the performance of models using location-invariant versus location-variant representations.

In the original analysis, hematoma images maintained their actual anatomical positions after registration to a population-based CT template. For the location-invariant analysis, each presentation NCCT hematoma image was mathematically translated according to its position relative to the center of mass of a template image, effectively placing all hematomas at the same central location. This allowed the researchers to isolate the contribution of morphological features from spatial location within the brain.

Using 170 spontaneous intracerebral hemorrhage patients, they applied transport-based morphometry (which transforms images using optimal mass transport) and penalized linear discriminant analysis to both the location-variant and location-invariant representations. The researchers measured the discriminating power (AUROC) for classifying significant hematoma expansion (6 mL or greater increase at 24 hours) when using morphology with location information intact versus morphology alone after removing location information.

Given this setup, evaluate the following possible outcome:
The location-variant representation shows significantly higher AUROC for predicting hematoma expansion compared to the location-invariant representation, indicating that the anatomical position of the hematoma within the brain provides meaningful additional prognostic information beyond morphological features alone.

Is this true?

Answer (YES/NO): YES